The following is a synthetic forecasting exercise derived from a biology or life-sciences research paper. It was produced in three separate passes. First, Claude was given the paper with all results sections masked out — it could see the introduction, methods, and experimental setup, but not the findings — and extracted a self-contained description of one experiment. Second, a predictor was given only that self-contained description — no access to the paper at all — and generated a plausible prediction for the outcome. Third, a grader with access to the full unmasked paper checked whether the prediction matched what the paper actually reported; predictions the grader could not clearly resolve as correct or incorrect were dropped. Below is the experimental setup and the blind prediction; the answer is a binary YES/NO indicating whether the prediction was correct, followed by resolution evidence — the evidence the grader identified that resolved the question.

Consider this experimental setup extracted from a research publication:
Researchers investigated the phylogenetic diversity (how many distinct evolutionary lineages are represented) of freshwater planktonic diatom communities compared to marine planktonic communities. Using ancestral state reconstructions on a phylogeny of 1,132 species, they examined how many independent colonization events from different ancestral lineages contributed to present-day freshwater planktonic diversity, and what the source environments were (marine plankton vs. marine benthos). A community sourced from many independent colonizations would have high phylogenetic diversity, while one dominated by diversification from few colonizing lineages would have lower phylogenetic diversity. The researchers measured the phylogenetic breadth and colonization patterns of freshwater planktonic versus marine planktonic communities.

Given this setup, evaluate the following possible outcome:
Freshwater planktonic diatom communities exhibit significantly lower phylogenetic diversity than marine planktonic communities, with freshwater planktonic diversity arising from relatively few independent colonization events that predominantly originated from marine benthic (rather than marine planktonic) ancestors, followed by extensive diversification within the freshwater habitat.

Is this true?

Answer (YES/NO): NO